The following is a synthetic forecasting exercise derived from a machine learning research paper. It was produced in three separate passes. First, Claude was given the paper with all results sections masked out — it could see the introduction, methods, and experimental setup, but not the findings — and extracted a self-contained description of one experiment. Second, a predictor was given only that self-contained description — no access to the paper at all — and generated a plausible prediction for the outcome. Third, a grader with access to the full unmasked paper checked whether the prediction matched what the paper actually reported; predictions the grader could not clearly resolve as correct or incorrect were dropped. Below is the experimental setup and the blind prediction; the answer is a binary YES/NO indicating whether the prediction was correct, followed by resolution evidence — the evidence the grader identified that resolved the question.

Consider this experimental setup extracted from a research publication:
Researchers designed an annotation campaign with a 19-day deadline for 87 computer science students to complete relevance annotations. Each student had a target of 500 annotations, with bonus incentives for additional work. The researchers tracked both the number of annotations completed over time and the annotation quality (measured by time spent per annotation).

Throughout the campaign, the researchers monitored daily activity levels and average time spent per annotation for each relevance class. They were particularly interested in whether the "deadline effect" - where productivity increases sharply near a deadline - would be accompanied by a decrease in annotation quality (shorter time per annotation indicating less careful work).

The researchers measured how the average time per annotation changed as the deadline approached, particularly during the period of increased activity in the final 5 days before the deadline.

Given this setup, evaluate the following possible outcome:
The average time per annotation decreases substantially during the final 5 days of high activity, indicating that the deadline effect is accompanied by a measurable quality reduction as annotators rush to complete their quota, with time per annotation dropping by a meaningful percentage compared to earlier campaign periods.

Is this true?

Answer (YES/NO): NO